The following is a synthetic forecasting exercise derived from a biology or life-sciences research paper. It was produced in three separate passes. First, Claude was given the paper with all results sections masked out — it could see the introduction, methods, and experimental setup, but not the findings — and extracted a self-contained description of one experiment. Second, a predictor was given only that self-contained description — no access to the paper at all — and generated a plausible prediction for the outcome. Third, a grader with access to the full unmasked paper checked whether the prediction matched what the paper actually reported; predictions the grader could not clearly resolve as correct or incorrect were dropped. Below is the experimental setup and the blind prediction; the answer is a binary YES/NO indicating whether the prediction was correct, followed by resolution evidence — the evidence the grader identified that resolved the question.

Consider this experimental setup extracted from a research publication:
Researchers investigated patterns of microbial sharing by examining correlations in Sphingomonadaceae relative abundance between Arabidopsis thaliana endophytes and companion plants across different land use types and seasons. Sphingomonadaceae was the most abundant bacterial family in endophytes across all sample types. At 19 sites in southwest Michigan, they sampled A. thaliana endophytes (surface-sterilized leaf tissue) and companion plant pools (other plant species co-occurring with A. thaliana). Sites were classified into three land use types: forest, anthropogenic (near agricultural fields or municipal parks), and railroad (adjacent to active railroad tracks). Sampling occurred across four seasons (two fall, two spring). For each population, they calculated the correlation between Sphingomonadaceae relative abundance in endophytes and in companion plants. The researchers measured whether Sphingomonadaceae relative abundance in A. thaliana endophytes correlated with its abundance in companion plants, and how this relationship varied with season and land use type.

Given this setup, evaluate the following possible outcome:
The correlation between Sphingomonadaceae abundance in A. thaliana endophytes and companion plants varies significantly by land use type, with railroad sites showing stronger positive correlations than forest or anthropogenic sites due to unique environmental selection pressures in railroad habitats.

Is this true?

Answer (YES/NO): NO